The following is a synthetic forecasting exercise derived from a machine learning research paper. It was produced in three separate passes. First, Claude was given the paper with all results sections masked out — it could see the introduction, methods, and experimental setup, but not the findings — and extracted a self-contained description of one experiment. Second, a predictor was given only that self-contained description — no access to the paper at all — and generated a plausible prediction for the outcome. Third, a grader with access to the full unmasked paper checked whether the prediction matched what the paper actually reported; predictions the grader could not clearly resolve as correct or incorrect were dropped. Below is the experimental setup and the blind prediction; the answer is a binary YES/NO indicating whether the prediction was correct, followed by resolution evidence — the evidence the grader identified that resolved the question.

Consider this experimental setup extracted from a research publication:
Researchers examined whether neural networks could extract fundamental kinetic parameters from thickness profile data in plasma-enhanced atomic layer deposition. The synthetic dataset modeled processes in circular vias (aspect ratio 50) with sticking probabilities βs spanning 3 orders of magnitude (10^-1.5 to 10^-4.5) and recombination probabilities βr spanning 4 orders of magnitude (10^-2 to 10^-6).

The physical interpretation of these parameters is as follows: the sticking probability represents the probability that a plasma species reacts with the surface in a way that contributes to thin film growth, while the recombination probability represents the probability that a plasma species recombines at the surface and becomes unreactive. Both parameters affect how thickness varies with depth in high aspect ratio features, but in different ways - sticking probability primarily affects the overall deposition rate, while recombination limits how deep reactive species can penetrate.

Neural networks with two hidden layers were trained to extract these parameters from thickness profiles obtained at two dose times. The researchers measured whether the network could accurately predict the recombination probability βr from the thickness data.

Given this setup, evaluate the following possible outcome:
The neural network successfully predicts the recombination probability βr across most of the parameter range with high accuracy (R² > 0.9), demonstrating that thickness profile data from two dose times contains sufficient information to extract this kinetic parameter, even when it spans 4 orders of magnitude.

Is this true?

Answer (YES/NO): NO